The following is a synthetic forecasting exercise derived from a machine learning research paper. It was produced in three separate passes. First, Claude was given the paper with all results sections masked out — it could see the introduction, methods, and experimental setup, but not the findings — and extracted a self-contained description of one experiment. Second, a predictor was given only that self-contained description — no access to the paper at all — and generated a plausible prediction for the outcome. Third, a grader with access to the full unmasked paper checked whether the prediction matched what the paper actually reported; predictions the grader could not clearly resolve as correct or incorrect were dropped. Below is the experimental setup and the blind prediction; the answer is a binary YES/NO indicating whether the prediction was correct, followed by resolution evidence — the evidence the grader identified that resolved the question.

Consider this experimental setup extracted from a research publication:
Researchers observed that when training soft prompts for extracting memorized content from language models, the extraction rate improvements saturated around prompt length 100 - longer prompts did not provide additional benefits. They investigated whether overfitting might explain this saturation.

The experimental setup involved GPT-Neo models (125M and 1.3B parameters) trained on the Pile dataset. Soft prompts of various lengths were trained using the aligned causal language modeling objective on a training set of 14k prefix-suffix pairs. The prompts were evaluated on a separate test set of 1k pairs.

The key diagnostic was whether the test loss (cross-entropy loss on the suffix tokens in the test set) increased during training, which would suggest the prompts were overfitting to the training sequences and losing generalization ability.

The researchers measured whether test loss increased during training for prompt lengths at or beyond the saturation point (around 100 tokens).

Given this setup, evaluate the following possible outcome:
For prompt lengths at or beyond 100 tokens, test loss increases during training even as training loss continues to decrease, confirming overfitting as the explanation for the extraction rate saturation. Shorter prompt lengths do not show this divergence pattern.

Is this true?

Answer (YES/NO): NO